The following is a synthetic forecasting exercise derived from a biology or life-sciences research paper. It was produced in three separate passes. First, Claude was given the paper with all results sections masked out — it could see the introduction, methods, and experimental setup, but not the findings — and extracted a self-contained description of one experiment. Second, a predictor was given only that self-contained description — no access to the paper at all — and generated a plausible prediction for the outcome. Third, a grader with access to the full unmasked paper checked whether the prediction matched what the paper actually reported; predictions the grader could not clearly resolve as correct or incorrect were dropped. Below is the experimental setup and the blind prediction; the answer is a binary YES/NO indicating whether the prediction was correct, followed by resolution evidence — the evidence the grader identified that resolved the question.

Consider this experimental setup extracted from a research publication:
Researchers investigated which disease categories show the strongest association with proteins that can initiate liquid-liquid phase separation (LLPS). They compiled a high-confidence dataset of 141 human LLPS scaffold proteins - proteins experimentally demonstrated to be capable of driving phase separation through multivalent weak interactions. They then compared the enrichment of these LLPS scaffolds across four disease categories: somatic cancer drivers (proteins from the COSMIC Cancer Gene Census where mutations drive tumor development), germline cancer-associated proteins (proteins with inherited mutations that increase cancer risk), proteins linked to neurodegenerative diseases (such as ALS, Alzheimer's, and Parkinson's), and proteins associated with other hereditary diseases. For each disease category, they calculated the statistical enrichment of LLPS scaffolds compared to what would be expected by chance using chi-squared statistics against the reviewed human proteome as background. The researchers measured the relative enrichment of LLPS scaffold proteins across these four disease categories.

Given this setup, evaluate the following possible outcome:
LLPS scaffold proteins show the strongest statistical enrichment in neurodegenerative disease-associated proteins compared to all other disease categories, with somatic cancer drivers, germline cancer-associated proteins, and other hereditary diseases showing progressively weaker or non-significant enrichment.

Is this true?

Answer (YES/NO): NO